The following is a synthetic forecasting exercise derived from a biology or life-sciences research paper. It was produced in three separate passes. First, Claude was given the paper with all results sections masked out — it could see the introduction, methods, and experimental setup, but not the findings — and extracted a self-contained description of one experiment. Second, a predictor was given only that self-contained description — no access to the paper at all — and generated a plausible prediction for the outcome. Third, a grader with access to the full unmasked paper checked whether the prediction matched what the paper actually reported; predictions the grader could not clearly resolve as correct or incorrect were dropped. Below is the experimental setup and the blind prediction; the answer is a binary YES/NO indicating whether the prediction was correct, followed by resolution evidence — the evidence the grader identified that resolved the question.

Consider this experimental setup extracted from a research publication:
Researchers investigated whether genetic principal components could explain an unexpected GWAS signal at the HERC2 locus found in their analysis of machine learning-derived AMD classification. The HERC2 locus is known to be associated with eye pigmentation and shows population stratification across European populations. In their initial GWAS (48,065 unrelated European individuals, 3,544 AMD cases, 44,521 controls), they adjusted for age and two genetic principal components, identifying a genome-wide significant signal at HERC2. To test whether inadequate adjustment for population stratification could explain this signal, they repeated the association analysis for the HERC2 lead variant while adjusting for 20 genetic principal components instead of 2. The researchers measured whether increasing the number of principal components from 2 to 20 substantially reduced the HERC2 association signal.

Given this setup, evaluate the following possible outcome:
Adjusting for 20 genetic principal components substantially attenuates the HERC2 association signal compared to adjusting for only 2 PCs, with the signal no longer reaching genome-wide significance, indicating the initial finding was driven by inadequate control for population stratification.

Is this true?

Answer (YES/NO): NO